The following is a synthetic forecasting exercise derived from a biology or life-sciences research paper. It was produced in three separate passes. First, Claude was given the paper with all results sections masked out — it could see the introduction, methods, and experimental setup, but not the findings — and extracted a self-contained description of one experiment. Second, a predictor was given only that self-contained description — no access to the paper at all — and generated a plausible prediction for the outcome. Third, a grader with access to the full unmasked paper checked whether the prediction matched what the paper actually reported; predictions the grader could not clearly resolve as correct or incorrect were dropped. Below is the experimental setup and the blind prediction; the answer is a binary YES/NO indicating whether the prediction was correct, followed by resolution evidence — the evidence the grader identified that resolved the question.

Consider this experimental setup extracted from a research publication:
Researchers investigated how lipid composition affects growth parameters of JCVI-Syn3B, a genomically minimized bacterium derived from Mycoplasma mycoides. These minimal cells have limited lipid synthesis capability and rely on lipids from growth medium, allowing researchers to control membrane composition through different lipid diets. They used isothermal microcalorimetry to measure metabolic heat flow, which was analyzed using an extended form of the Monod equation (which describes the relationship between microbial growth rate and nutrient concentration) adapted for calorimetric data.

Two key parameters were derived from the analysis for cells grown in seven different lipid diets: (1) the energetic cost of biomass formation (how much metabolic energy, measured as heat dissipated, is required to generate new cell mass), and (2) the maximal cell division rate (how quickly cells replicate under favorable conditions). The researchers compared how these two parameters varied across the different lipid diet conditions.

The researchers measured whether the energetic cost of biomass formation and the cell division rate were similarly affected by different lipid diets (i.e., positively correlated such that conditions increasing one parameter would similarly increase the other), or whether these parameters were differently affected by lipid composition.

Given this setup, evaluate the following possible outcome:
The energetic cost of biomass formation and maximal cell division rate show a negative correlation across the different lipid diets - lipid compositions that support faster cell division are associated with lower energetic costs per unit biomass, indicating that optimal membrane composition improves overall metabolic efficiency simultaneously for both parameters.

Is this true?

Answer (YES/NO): NO